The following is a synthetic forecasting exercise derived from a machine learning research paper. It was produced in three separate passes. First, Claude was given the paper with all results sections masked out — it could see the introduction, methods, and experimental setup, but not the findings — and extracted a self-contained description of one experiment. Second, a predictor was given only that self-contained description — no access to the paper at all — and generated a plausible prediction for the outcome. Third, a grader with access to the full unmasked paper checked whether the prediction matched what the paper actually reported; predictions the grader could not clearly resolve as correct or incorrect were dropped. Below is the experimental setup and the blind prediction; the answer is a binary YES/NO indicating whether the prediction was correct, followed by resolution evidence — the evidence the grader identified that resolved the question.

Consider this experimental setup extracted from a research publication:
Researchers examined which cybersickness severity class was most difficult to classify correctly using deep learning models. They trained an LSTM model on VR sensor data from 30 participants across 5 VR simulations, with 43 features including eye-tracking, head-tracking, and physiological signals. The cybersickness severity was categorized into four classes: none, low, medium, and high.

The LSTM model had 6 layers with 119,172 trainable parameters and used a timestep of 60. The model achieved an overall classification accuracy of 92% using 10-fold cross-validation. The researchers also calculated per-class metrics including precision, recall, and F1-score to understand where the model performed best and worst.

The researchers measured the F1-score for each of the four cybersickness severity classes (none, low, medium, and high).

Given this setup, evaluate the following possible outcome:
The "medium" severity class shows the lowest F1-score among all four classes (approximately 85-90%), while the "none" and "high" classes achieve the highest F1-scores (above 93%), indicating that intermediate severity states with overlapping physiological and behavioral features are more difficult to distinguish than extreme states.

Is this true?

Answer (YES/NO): NO